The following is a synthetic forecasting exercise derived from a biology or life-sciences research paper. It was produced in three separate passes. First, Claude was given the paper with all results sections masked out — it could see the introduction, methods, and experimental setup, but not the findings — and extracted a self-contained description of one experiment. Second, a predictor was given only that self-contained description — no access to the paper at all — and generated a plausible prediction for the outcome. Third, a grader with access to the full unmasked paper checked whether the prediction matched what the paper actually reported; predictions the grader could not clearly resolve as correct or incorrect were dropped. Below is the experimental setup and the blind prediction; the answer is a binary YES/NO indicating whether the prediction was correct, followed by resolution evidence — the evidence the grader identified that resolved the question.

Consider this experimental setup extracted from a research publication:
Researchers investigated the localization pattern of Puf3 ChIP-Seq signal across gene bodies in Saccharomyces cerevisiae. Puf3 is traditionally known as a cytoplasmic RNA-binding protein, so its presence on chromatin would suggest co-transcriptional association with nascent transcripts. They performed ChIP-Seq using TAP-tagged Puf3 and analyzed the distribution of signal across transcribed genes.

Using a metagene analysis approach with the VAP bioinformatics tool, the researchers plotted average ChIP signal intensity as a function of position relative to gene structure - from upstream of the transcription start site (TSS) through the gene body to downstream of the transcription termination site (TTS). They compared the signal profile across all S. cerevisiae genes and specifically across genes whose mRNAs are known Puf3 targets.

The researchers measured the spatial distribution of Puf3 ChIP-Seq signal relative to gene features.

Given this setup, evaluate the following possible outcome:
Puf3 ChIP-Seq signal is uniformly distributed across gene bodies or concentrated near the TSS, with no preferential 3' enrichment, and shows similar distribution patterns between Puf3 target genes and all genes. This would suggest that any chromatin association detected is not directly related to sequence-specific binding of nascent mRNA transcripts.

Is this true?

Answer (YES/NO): NO